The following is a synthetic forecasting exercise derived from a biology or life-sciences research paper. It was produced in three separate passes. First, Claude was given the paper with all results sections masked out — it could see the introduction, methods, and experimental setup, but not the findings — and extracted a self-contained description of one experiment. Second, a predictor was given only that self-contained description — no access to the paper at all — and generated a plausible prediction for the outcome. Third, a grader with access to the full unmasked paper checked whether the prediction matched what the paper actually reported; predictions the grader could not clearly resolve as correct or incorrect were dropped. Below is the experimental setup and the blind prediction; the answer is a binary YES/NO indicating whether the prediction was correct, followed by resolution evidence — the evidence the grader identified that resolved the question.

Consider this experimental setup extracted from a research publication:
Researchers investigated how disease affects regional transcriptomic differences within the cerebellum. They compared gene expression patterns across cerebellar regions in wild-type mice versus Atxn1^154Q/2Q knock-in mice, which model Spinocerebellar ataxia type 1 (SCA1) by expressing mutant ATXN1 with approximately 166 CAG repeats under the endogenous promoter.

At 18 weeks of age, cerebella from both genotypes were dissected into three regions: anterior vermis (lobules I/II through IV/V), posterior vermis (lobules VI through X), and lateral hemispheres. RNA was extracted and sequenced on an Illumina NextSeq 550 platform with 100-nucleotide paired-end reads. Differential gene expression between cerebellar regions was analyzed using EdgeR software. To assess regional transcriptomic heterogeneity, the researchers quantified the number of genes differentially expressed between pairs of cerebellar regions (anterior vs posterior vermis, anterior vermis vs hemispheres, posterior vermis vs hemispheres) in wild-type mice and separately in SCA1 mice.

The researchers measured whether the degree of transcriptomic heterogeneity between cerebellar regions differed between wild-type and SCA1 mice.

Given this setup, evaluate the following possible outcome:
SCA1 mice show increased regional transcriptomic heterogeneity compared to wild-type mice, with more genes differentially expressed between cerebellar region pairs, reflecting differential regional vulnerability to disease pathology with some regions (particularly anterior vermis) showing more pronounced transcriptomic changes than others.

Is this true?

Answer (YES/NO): NO